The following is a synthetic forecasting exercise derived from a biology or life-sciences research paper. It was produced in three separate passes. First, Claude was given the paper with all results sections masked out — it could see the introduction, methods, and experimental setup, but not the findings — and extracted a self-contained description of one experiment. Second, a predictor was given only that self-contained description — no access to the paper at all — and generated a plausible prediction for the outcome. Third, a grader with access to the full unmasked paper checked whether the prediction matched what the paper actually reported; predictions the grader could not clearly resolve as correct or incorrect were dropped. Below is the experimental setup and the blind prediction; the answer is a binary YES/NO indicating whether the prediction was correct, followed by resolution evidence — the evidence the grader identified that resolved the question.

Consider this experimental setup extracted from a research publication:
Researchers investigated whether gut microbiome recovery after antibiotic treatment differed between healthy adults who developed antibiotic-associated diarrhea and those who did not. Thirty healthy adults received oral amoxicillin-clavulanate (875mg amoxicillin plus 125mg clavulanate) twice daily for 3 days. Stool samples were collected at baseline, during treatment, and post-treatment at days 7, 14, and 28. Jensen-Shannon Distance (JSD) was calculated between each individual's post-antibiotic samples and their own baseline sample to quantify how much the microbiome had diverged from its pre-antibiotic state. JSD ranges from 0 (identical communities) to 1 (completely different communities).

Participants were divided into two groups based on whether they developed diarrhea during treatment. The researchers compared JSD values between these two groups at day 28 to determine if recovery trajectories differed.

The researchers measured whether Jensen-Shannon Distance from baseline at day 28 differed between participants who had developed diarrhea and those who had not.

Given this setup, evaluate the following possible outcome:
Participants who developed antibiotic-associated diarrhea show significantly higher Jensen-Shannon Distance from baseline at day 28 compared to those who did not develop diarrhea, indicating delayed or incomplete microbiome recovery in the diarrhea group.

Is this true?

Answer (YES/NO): NO